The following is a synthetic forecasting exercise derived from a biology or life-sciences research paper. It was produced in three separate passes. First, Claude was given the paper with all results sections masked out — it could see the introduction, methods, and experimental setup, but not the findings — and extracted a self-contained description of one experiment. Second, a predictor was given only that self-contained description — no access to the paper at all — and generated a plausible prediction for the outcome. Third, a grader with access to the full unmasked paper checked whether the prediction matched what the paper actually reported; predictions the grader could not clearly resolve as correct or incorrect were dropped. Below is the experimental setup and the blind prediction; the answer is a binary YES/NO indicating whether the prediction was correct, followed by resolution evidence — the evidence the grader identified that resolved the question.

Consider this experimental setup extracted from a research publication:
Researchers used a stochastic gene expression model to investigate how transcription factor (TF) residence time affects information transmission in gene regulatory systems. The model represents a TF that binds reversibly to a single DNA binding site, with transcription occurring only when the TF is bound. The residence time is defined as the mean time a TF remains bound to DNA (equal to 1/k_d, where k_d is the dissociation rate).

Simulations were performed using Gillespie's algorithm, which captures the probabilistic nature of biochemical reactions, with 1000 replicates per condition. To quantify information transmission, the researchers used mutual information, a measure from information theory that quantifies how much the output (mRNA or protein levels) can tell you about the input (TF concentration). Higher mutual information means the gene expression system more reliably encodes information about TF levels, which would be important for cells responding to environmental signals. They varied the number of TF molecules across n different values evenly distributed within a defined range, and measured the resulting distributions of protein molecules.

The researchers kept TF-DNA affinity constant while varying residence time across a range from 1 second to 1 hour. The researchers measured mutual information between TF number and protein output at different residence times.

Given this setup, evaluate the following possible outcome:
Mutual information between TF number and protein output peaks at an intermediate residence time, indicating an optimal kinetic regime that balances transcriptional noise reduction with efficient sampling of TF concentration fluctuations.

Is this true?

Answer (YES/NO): NO